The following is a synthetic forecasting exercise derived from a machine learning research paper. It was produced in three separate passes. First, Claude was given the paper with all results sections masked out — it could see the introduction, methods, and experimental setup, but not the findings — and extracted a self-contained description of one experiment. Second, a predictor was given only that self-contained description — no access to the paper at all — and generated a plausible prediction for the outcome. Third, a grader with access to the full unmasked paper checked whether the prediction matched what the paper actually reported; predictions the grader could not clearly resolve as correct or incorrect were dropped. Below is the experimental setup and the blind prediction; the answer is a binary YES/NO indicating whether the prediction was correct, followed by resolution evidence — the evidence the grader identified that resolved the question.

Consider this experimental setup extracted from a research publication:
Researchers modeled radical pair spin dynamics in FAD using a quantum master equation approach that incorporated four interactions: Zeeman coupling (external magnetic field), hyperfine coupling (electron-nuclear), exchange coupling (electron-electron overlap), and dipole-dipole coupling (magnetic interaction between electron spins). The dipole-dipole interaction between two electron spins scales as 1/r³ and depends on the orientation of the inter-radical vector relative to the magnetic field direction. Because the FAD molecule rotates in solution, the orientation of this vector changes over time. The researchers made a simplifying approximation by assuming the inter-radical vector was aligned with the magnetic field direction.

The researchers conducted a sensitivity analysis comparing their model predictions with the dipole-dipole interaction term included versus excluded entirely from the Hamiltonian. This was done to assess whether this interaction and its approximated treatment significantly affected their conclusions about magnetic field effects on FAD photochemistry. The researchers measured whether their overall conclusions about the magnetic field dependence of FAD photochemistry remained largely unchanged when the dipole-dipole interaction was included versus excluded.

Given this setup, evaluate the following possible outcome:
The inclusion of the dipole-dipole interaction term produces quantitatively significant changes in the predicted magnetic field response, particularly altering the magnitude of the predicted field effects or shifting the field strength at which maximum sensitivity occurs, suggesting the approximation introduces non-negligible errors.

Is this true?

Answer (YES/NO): NO